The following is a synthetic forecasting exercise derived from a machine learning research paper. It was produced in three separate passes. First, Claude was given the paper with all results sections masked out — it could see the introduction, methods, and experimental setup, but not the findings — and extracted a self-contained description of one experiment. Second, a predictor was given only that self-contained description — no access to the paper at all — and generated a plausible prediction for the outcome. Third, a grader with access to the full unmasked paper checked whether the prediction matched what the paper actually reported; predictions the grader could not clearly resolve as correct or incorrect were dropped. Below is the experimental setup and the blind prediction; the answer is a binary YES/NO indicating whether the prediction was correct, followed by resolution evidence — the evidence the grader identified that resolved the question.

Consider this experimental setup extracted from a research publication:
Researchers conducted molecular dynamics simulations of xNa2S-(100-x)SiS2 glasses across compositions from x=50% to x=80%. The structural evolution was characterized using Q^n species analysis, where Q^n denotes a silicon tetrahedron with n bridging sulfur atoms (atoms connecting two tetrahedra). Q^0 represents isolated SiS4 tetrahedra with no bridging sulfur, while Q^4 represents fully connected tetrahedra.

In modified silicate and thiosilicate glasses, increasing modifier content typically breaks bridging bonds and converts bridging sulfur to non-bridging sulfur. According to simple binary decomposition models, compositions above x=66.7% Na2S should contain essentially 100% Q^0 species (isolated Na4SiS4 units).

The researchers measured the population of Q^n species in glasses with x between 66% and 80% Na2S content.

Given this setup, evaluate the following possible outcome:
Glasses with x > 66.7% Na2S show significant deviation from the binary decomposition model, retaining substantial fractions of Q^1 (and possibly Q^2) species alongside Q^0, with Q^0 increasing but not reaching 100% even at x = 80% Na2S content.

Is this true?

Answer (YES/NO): YES